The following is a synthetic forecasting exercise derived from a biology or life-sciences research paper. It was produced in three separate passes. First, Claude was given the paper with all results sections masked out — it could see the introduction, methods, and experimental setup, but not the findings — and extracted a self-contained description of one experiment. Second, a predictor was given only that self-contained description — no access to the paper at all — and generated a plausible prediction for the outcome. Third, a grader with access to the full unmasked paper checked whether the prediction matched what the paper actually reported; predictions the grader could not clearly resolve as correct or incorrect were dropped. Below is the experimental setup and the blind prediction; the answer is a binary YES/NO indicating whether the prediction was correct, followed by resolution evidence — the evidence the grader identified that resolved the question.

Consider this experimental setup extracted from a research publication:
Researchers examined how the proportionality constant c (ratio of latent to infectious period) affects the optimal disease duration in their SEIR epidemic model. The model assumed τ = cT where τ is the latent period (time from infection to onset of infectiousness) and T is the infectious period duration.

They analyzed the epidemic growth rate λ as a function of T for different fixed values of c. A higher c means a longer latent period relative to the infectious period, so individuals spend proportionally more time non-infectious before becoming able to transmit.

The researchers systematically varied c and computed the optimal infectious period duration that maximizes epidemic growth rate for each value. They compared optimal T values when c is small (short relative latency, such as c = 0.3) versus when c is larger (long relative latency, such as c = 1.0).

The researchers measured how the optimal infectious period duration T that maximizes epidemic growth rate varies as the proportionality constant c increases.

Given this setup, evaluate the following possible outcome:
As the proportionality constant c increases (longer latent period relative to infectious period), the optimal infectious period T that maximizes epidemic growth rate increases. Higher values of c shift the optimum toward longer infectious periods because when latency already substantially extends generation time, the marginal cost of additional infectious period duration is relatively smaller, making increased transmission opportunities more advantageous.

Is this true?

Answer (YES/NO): NO